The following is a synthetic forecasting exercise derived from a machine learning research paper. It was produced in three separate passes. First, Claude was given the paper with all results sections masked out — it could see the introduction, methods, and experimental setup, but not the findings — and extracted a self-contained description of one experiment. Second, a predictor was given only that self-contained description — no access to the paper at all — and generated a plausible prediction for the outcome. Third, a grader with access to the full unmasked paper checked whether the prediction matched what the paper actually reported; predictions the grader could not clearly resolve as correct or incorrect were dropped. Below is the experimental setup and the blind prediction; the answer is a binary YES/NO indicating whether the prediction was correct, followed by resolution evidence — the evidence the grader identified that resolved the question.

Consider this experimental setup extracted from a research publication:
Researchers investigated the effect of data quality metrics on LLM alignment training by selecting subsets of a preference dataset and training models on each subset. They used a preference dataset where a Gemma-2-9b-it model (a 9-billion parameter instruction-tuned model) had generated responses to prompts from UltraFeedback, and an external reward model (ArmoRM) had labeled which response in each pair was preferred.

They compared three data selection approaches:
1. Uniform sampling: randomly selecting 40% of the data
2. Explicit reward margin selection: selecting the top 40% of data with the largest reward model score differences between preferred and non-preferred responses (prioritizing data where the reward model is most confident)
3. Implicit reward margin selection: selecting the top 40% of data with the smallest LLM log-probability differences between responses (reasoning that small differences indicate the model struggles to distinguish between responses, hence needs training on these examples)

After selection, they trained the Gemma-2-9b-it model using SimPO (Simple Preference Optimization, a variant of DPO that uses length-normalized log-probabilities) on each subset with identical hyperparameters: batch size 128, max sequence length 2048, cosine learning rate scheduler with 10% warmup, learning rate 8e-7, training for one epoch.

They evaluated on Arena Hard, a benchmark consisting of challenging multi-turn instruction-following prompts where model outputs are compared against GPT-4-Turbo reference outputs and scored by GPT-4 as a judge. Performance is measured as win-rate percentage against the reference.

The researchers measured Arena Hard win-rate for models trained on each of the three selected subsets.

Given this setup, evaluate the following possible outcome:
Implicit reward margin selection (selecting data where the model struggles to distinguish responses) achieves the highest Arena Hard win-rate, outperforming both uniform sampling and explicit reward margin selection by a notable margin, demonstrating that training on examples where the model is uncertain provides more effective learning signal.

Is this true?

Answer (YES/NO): NO